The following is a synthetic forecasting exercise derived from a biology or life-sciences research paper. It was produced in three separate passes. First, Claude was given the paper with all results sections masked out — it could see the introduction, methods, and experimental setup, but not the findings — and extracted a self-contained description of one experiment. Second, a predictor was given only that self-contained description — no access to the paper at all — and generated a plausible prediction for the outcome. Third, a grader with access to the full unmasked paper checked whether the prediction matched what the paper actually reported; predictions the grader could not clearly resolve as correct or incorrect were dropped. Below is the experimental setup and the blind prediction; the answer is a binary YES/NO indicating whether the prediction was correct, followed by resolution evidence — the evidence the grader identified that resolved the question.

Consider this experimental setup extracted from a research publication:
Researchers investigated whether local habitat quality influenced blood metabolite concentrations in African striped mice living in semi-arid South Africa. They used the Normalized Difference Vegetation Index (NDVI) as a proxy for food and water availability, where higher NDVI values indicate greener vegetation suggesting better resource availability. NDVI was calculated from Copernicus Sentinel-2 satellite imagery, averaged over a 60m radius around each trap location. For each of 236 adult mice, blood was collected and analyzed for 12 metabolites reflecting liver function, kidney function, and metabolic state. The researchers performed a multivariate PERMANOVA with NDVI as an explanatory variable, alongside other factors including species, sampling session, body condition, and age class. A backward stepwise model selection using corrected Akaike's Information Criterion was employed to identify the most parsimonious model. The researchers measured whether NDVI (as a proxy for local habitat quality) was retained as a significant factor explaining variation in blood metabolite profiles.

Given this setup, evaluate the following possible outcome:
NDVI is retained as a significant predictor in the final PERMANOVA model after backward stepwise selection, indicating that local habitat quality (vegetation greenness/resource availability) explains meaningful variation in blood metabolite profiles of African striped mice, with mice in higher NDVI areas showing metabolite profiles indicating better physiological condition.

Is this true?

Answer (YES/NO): NO